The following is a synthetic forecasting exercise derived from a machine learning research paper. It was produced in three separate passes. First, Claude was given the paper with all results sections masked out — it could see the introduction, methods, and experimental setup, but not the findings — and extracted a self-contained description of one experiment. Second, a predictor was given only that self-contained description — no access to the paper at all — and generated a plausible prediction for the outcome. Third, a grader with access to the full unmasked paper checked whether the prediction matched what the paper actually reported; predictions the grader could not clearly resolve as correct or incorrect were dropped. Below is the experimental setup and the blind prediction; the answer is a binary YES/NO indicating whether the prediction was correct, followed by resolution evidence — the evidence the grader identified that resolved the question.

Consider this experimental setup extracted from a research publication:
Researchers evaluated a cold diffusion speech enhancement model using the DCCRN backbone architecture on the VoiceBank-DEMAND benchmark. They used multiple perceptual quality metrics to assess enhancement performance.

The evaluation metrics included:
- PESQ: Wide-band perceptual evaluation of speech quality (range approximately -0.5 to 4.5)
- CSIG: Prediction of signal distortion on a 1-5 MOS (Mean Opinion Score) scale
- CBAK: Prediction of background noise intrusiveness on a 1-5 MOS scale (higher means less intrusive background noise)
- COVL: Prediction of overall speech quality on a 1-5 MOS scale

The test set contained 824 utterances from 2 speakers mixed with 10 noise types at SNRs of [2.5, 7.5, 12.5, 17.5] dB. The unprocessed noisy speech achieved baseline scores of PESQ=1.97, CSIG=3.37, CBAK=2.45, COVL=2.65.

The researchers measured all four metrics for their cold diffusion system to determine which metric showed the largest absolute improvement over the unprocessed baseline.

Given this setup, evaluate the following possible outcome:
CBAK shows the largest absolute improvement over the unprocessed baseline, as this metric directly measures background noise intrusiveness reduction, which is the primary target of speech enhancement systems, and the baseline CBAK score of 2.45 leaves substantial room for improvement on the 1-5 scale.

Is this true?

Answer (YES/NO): YES